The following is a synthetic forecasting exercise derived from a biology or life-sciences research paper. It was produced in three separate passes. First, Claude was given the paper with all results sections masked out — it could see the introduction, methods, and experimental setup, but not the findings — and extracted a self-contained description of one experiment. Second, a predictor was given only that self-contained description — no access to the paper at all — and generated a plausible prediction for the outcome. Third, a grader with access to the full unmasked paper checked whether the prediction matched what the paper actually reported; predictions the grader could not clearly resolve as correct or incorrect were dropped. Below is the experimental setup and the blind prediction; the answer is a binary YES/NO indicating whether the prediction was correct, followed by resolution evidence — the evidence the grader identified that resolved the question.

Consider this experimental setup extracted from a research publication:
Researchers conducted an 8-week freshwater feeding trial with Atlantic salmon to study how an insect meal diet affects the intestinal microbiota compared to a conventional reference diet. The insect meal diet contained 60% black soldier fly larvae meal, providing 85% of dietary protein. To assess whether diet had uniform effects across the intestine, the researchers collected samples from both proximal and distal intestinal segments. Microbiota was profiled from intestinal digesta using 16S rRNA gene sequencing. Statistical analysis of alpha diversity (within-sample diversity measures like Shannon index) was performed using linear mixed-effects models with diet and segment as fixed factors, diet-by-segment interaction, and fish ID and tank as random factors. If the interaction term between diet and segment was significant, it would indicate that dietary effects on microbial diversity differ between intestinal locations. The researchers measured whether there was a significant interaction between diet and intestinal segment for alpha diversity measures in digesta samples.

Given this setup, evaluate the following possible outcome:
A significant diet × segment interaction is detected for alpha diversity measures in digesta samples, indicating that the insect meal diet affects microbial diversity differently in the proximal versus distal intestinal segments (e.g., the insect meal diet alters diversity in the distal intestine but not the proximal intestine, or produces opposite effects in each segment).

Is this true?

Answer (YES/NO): NO